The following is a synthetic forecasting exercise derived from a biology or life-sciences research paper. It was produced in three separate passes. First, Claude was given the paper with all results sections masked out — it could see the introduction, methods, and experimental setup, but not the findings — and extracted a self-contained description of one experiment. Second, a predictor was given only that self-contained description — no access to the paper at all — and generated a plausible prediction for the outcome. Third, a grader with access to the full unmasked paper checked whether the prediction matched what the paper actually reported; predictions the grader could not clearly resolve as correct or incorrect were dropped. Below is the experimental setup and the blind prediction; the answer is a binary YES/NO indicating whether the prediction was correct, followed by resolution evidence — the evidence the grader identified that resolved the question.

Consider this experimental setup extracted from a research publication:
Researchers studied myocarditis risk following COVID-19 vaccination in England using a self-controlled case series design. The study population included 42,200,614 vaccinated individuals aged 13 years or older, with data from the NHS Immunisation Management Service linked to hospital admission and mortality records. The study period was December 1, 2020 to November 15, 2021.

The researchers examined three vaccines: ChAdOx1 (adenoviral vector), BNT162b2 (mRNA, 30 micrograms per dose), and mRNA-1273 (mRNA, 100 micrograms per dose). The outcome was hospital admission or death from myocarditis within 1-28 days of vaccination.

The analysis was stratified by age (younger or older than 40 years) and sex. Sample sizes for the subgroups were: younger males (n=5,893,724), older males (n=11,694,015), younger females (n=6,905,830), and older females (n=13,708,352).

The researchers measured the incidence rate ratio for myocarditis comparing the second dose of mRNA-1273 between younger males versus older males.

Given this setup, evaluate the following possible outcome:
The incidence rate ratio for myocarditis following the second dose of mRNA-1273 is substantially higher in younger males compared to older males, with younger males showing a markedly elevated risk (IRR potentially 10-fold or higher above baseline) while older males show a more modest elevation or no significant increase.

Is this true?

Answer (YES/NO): YES